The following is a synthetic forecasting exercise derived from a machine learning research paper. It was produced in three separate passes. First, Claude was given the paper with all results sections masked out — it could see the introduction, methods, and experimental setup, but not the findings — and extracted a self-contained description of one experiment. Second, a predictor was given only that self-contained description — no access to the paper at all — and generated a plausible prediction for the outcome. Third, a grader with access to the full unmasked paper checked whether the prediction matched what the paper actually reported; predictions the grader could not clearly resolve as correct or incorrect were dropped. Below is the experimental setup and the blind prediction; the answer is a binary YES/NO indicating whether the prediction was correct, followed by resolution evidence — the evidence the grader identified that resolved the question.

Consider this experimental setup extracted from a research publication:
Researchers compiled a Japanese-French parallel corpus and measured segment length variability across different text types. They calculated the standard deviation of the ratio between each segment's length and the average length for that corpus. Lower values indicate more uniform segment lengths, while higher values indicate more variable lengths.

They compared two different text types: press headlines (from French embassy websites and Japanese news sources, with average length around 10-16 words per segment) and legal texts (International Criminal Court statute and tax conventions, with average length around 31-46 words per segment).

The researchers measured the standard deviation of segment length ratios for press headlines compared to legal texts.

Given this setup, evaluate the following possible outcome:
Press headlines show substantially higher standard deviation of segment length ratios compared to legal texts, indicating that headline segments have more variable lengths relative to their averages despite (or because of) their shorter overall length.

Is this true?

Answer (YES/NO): NO